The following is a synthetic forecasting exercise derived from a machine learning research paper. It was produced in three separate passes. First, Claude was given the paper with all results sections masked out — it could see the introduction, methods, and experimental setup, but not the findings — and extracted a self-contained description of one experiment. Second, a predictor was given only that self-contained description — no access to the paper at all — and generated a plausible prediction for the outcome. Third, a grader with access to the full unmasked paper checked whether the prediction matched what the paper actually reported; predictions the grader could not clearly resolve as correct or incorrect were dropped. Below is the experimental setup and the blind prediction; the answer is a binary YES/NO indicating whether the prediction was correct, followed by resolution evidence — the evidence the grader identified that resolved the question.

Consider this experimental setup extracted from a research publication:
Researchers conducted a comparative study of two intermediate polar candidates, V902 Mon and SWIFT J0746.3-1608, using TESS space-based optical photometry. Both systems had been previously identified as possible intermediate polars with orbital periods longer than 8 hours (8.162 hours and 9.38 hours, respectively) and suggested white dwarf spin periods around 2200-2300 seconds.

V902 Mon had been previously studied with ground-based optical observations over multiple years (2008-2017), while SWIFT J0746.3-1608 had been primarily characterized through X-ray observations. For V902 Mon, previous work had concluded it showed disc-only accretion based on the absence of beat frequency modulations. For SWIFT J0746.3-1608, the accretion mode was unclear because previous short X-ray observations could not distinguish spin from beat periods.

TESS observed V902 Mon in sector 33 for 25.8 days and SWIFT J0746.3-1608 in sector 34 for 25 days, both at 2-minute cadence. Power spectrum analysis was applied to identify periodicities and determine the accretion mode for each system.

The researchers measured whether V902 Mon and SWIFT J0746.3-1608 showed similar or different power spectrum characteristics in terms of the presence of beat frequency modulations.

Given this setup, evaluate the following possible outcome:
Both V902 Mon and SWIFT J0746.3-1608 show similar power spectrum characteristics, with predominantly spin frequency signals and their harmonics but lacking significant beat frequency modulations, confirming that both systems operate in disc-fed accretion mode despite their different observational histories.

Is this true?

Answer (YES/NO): NO